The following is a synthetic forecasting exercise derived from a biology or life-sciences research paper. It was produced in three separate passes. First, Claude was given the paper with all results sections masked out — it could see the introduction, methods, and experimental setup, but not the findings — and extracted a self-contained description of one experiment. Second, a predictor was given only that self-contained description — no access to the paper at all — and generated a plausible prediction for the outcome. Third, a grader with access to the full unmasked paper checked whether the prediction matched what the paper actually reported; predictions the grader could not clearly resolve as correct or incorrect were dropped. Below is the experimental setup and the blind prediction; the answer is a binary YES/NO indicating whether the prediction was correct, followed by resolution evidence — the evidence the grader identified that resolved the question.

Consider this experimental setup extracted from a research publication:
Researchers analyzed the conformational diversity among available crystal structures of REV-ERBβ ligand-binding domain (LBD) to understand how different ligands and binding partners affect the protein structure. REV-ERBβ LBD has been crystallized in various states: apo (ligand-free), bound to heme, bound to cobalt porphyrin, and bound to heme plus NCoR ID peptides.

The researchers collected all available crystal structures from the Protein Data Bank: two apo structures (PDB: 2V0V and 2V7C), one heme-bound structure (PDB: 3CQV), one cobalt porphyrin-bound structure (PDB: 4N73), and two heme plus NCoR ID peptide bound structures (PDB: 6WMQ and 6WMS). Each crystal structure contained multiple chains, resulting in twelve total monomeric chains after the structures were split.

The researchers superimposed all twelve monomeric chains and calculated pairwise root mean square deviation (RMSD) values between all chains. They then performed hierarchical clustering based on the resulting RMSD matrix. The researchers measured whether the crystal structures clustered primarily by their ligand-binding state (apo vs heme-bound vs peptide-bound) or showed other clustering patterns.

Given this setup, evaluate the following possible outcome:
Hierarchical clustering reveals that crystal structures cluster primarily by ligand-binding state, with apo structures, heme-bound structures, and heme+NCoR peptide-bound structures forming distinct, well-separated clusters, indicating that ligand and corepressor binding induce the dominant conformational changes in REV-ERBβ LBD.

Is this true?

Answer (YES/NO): YES